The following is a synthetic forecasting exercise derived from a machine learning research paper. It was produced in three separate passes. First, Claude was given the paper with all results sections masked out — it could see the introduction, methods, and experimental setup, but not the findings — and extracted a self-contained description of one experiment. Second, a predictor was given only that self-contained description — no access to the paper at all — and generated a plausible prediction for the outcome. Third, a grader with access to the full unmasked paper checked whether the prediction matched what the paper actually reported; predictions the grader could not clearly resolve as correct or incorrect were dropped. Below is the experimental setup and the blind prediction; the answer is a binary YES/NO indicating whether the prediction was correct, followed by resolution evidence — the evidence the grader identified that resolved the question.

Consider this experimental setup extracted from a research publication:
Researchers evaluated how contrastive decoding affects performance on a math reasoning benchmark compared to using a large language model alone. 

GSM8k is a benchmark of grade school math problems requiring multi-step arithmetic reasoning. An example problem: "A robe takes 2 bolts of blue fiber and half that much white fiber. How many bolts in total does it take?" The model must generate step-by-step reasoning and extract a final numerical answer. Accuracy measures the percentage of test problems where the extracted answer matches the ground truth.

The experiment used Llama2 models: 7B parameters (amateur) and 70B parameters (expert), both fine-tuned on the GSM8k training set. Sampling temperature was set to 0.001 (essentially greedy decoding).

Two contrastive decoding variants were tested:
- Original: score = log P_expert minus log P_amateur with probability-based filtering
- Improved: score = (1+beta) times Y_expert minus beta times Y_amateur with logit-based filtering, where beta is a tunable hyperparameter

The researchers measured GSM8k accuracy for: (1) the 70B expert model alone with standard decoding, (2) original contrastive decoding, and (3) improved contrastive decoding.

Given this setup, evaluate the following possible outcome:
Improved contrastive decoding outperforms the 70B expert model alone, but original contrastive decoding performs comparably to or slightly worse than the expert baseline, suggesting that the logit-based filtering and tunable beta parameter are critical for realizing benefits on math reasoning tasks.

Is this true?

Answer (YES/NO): NO